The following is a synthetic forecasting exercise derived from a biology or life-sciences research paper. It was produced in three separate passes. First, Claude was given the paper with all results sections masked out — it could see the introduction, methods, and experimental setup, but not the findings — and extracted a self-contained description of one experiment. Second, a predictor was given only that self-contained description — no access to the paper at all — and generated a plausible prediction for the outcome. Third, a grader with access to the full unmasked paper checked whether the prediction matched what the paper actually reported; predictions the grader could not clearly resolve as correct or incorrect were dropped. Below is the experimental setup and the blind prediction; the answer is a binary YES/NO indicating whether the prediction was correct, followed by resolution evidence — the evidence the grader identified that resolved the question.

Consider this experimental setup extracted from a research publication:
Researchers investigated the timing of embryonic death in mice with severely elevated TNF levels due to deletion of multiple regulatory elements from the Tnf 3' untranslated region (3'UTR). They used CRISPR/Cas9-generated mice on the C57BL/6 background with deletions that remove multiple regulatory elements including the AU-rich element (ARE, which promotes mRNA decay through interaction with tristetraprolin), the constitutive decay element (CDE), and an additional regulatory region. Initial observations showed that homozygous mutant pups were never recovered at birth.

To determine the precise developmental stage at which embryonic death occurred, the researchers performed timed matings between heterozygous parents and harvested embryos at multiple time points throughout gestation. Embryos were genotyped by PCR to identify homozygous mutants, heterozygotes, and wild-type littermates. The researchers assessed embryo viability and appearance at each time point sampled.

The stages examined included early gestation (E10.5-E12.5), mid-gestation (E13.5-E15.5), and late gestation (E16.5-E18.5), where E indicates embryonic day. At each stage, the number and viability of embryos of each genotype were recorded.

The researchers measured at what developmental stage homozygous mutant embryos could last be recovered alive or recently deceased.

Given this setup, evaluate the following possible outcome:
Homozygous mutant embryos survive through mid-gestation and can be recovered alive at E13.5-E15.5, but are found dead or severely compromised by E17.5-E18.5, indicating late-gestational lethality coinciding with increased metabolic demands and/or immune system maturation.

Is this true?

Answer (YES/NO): NO